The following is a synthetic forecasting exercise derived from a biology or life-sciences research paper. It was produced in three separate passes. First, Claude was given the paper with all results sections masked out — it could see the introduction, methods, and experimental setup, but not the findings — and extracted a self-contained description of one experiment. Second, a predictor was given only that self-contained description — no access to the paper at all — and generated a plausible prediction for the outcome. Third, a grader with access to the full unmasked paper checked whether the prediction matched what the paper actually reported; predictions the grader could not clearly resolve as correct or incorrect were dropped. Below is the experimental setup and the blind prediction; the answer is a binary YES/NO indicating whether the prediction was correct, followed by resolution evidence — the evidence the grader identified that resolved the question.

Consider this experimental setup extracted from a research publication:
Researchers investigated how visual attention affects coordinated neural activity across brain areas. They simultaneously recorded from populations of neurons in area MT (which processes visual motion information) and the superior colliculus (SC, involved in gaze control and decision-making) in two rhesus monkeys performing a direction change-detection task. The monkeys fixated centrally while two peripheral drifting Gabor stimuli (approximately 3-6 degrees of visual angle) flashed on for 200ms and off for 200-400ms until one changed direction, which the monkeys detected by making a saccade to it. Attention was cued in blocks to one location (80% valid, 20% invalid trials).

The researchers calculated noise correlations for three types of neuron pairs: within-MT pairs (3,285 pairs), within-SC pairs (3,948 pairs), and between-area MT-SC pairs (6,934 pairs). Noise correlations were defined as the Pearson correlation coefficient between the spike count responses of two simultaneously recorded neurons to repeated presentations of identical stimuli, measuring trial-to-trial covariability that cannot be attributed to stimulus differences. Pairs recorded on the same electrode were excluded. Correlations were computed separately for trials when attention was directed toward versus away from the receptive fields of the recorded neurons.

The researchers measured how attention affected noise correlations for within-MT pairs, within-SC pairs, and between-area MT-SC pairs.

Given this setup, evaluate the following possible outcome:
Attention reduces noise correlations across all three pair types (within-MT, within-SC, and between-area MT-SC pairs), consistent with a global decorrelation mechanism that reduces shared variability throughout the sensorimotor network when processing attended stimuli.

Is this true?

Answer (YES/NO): NO